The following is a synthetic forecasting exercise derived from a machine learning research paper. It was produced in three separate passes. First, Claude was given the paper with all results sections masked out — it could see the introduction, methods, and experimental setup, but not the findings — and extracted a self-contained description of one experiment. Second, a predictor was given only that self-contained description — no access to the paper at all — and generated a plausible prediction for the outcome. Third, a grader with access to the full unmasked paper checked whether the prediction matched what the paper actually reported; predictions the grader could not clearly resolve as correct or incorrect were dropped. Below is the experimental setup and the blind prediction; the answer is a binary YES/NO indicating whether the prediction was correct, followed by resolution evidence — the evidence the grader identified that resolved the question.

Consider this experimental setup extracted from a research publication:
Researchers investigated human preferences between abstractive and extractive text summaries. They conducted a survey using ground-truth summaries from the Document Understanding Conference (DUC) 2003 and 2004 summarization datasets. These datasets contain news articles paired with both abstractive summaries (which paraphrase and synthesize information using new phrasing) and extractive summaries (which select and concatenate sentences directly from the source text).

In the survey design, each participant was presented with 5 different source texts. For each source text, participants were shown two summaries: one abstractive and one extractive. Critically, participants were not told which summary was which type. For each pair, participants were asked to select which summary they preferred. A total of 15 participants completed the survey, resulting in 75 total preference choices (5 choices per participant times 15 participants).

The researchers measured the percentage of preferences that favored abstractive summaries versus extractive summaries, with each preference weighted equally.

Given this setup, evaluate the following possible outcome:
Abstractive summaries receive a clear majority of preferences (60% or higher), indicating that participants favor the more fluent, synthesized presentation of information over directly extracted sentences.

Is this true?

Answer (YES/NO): YES